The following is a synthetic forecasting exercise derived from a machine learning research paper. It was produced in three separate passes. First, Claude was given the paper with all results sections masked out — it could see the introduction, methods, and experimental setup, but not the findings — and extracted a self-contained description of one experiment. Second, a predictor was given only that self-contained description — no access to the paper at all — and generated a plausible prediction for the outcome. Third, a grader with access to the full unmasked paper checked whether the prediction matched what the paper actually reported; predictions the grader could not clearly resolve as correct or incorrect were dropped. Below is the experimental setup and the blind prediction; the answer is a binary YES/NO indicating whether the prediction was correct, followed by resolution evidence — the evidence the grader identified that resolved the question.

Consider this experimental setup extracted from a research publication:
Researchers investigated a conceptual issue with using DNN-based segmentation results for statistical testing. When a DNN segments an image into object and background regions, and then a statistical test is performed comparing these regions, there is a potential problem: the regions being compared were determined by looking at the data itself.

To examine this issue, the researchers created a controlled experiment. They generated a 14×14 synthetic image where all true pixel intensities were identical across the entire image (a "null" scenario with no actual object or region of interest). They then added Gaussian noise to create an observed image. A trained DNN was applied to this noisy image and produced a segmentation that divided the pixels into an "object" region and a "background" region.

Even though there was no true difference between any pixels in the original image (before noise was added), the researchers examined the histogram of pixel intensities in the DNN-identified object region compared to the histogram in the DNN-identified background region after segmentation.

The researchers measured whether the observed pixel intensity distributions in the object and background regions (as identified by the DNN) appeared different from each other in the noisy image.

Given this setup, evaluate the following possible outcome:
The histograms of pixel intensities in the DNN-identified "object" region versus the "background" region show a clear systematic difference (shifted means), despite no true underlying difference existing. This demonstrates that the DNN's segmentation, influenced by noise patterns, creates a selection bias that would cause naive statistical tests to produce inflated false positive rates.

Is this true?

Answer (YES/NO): YES